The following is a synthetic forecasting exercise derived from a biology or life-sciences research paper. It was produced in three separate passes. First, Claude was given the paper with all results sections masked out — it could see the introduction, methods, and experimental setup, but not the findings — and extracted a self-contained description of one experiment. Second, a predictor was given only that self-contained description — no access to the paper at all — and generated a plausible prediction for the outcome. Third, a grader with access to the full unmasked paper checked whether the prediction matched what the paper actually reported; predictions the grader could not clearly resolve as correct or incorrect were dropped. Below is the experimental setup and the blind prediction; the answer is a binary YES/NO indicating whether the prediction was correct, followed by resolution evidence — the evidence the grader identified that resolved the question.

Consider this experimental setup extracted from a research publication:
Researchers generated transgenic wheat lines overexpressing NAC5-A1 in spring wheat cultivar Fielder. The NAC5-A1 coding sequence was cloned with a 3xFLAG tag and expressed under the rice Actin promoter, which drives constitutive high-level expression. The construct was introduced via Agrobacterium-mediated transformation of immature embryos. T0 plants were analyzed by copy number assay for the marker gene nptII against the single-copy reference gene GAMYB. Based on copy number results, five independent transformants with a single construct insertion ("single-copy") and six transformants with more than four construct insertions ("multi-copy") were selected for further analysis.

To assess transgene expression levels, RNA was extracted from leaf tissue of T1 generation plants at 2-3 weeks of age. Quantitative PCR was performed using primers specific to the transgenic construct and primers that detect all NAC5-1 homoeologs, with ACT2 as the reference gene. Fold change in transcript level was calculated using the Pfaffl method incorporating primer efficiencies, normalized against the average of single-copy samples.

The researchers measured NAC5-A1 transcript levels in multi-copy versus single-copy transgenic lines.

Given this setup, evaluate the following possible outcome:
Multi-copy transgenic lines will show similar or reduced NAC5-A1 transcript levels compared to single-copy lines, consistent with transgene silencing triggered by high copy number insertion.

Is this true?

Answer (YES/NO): NO